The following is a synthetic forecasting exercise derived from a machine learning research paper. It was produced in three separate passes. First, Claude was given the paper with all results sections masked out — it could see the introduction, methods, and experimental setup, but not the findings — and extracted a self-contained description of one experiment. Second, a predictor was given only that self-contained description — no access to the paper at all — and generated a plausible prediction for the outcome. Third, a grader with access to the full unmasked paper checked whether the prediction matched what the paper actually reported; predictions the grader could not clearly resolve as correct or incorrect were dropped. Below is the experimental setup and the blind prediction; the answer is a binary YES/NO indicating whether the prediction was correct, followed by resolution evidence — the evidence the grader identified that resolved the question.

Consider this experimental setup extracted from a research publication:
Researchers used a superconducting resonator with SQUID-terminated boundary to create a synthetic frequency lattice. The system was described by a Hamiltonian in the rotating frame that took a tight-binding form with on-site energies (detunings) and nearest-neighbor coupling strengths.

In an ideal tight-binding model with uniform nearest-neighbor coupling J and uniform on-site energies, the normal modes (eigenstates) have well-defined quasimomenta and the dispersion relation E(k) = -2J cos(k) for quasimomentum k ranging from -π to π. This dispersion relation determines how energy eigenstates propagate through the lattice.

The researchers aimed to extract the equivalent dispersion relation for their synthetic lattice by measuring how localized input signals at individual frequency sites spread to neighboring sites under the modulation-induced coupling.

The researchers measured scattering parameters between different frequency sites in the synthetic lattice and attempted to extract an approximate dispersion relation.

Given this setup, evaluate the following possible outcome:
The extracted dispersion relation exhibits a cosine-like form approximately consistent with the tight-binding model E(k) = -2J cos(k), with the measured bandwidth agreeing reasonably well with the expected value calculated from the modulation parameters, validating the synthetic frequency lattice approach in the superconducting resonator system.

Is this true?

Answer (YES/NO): YES